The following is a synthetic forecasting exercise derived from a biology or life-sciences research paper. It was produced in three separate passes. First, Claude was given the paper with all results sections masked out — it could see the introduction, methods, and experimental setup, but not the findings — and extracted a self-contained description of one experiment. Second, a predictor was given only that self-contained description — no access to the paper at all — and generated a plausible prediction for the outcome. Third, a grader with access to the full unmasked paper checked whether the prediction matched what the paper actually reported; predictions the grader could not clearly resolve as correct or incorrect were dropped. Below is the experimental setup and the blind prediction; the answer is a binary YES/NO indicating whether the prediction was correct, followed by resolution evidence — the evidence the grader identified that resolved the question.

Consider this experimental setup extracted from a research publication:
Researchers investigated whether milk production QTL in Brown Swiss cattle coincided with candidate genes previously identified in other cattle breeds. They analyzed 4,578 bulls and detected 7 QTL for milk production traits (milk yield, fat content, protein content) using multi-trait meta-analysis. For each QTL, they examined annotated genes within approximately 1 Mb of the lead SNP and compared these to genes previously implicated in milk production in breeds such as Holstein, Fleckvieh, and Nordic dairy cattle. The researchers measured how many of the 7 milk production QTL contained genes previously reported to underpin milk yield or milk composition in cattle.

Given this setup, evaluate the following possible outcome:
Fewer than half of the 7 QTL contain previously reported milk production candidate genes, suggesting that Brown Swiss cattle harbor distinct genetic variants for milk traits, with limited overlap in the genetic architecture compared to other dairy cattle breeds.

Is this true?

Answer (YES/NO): NO